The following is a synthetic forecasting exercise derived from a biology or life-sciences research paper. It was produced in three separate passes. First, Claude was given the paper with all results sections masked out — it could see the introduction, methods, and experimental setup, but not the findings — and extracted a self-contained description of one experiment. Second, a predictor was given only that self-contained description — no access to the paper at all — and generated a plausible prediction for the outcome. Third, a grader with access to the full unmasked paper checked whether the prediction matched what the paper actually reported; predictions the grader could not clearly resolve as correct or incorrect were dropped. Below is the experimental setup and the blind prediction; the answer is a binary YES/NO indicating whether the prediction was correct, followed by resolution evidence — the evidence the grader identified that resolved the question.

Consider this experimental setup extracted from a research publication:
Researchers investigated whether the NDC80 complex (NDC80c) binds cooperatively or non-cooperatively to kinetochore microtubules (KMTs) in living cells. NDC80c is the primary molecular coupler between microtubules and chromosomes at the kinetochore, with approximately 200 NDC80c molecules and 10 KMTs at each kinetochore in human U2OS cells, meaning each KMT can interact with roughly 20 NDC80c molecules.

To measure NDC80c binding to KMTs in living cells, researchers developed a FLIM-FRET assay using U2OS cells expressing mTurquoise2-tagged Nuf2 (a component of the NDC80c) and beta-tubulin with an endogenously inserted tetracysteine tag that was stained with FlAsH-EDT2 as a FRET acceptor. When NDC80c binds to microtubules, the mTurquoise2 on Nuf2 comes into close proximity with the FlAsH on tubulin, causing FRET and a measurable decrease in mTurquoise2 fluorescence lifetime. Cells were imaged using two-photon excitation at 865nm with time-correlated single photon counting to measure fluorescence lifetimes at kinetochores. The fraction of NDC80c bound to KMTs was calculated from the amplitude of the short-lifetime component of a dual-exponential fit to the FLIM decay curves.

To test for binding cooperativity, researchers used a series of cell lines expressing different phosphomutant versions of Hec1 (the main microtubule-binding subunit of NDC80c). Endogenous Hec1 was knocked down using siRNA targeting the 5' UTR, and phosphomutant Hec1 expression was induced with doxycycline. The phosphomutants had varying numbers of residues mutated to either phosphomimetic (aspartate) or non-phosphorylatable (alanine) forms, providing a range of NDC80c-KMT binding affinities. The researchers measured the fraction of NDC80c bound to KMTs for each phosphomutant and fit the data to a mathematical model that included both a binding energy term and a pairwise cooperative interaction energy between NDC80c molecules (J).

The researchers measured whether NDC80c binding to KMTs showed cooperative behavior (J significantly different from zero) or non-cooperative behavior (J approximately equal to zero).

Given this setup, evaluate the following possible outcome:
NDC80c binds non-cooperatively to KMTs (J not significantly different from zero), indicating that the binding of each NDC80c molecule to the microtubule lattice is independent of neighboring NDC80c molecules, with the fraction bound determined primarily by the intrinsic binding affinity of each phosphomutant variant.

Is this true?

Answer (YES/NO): YES